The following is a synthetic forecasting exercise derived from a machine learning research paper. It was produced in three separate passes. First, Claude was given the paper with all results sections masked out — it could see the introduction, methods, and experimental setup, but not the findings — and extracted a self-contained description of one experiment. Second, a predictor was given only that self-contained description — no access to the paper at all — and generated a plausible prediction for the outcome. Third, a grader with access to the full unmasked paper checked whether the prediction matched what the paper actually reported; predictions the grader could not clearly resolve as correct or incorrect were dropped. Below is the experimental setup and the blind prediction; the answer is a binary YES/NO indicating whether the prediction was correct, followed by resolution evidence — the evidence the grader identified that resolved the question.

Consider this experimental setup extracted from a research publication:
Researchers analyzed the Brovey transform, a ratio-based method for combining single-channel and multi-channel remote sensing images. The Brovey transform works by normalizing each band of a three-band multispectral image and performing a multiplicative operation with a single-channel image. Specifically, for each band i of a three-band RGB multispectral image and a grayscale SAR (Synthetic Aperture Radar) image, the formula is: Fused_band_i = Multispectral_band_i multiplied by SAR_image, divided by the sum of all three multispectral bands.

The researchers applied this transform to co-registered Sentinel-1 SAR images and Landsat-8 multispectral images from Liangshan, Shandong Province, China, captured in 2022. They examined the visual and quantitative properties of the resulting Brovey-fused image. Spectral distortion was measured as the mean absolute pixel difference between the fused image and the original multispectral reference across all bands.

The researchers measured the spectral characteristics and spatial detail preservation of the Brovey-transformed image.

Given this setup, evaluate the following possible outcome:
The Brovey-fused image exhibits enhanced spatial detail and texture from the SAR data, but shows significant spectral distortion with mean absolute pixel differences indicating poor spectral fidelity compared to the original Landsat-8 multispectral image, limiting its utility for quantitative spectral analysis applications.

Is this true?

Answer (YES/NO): YES